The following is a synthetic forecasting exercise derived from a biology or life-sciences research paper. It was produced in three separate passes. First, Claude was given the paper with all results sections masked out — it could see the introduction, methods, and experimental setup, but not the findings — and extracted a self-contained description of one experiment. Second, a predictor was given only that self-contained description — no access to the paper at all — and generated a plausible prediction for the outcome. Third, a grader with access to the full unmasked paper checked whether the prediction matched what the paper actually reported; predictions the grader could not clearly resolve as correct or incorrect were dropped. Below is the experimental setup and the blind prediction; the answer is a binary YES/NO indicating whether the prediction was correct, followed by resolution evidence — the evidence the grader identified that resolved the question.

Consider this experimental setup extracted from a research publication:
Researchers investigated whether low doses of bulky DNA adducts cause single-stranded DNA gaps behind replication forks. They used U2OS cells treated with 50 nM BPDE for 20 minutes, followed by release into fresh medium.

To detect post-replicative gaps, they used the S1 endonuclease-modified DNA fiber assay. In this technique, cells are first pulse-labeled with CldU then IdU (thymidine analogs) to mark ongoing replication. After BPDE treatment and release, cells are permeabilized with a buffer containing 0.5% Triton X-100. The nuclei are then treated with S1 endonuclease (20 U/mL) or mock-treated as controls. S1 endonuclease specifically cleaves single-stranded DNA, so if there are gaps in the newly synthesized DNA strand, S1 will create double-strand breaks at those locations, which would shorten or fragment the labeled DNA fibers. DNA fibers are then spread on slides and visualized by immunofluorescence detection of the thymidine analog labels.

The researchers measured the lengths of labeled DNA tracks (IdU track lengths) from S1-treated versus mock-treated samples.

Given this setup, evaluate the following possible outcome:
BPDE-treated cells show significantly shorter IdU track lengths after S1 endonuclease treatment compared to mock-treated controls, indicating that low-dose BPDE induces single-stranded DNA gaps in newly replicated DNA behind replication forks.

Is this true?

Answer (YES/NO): YES